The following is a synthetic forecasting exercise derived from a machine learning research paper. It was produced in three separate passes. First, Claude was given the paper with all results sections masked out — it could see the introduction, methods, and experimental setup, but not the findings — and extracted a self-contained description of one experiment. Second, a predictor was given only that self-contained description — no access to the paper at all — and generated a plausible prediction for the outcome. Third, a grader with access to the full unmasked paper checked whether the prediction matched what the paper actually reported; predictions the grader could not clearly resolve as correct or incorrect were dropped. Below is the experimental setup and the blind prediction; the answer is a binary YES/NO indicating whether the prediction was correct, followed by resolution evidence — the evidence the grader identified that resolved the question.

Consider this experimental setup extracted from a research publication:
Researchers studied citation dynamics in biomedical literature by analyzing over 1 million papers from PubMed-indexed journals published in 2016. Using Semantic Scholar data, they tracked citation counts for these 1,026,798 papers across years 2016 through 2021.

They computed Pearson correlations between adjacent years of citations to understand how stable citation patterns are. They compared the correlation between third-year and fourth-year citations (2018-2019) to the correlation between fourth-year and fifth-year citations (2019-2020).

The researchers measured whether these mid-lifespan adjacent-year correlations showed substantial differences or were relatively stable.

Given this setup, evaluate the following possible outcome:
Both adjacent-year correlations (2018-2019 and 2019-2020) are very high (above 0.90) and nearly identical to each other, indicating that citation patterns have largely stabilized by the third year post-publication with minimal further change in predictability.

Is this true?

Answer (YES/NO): YES